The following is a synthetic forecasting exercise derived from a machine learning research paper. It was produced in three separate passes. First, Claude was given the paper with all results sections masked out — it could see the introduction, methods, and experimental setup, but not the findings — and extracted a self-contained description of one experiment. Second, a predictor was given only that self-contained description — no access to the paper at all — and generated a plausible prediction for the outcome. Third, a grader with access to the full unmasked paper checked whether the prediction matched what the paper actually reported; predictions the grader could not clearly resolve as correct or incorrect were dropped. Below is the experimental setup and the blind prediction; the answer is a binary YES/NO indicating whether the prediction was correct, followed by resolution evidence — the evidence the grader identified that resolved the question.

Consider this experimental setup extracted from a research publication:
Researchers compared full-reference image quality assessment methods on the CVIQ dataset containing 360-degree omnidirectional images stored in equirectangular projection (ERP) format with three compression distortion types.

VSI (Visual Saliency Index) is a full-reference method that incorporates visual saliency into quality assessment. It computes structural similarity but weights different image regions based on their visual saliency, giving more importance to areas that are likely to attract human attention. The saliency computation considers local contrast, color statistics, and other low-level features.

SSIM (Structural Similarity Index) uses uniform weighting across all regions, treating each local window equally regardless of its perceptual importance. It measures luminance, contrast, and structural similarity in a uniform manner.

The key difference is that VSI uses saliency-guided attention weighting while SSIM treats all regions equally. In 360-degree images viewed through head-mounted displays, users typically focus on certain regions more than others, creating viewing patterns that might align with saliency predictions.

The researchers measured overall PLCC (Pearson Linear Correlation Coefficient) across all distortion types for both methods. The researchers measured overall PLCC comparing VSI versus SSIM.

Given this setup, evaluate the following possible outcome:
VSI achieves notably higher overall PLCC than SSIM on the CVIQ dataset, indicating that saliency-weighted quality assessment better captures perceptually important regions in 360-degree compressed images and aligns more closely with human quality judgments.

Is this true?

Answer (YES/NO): NO